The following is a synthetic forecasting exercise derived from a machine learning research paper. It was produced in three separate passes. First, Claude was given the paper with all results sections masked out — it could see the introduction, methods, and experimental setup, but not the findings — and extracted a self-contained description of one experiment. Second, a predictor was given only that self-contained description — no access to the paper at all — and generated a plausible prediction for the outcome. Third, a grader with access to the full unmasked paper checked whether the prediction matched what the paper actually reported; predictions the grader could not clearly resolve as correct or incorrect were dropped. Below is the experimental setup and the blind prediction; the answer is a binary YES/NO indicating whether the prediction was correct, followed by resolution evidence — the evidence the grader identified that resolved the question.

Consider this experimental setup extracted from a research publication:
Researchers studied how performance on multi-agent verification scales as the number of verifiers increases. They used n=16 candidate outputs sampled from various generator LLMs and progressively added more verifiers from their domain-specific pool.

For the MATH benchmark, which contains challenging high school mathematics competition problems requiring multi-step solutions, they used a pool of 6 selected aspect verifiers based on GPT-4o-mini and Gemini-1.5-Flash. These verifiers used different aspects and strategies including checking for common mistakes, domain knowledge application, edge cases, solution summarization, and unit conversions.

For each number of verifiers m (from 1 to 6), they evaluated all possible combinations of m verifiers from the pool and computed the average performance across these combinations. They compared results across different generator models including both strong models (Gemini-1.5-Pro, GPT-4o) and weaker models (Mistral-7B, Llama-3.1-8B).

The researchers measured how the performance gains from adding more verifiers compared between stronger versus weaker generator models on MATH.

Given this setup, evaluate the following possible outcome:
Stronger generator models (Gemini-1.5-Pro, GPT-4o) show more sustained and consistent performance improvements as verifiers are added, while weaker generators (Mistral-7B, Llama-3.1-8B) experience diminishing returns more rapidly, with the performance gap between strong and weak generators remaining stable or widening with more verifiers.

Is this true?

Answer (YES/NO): NO